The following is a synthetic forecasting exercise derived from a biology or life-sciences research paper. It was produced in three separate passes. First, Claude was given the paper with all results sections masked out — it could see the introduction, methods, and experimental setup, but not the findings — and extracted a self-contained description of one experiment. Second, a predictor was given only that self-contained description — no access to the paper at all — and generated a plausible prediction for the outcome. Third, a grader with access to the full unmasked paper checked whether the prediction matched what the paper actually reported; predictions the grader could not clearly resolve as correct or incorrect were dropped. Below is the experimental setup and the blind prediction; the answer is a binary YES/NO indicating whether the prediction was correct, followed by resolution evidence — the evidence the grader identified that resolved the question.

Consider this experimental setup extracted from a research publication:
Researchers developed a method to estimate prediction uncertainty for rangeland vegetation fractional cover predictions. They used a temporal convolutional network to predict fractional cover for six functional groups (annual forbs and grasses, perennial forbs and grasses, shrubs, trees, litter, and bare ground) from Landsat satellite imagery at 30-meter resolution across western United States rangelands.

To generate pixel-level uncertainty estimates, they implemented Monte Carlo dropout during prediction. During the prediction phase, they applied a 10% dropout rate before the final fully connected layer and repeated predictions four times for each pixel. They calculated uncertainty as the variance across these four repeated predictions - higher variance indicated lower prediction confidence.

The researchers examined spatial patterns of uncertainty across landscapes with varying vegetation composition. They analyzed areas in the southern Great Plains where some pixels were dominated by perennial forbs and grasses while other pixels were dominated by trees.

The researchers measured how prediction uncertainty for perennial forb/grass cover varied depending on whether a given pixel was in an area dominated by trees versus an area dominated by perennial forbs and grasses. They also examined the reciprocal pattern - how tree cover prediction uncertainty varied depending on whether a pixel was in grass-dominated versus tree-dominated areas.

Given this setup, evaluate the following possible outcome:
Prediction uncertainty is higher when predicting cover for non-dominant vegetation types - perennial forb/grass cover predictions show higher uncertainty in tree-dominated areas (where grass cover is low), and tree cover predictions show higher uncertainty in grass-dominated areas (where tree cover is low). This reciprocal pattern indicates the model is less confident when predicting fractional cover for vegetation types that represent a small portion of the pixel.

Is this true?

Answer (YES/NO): YES